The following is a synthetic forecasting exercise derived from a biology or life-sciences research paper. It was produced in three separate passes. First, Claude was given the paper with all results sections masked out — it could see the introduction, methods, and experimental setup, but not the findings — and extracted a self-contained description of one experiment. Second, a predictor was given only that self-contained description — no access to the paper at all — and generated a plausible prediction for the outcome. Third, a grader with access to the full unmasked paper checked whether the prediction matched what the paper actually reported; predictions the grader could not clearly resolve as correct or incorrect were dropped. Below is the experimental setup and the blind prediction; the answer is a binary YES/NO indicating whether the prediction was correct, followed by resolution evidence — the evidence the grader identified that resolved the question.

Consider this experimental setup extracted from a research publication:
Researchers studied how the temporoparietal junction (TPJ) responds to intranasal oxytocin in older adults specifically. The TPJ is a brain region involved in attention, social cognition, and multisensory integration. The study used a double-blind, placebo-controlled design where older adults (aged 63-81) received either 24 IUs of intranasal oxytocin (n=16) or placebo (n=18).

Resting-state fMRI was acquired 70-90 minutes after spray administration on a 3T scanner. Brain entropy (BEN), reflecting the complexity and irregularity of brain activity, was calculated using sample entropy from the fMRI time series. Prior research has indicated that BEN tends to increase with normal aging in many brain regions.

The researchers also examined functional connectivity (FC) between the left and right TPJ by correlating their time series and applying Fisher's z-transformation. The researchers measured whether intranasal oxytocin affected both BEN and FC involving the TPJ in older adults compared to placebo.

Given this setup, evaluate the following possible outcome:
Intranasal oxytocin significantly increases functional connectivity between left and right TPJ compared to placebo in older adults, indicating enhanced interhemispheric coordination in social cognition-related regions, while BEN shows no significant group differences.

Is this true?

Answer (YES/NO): NO